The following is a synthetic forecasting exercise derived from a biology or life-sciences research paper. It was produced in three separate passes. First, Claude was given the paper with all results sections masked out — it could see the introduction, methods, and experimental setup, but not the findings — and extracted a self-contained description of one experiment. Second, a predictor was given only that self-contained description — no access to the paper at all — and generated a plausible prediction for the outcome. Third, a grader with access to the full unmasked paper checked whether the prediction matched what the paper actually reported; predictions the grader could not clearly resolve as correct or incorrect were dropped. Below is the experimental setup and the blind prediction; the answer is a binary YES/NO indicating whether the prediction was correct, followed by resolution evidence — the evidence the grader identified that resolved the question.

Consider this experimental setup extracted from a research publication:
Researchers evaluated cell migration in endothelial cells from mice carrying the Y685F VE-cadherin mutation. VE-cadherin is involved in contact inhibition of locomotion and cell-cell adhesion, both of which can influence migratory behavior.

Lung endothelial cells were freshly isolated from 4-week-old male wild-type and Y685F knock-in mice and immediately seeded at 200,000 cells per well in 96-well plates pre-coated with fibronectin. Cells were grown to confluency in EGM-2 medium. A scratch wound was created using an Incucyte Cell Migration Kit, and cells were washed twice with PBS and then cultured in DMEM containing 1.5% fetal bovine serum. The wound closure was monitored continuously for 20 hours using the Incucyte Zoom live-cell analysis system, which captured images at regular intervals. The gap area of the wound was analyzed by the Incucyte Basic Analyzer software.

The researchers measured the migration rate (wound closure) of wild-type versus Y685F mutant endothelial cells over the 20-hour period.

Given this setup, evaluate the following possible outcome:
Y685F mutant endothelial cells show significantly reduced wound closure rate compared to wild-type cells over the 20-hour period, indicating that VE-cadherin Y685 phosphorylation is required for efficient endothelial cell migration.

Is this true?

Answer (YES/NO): YES